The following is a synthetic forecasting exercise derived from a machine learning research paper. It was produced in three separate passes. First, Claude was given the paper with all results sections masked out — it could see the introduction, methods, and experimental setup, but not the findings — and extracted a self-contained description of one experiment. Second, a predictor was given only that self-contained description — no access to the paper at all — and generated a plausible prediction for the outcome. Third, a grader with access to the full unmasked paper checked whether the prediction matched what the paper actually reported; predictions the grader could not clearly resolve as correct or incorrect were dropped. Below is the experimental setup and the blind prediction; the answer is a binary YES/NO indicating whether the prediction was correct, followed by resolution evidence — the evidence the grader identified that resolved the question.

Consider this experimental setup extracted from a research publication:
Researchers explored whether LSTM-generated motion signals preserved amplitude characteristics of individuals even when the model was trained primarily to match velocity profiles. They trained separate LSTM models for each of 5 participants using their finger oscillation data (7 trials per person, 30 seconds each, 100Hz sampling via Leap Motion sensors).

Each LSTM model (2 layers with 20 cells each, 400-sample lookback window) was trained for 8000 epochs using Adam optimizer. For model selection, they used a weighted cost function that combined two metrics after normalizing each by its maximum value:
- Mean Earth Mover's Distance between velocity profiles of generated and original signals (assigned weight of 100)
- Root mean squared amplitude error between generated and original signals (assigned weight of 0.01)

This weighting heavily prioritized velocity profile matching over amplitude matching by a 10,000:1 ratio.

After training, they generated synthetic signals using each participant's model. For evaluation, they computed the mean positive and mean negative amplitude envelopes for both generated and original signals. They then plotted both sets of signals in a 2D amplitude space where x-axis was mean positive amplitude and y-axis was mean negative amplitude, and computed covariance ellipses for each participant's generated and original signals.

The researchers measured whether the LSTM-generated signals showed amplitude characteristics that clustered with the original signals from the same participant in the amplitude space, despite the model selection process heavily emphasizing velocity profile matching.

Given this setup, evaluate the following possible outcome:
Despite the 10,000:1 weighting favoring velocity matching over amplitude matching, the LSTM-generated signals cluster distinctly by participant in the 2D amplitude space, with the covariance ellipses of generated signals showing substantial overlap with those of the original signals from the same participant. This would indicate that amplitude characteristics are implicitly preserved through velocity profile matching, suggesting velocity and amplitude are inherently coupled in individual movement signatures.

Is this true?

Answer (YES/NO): YES